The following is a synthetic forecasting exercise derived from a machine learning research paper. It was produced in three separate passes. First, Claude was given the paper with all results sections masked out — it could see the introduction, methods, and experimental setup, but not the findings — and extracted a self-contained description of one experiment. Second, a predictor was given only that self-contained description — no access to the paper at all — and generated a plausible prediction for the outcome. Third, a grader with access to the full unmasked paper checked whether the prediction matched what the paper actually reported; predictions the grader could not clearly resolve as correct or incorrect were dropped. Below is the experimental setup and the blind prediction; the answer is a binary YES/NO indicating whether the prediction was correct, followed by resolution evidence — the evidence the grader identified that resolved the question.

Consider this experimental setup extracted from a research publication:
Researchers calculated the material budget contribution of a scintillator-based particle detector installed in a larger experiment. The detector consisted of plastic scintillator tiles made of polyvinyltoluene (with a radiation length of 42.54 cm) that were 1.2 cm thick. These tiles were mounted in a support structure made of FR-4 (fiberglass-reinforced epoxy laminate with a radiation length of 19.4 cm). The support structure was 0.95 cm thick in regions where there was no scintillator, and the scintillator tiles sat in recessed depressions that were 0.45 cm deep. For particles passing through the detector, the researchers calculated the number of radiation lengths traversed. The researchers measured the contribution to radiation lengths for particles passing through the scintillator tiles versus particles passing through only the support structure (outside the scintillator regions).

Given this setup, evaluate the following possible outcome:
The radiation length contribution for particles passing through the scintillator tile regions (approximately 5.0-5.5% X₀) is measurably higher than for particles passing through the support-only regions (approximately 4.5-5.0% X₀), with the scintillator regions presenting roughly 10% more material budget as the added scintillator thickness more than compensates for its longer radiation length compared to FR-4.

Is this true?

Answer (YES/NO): NO